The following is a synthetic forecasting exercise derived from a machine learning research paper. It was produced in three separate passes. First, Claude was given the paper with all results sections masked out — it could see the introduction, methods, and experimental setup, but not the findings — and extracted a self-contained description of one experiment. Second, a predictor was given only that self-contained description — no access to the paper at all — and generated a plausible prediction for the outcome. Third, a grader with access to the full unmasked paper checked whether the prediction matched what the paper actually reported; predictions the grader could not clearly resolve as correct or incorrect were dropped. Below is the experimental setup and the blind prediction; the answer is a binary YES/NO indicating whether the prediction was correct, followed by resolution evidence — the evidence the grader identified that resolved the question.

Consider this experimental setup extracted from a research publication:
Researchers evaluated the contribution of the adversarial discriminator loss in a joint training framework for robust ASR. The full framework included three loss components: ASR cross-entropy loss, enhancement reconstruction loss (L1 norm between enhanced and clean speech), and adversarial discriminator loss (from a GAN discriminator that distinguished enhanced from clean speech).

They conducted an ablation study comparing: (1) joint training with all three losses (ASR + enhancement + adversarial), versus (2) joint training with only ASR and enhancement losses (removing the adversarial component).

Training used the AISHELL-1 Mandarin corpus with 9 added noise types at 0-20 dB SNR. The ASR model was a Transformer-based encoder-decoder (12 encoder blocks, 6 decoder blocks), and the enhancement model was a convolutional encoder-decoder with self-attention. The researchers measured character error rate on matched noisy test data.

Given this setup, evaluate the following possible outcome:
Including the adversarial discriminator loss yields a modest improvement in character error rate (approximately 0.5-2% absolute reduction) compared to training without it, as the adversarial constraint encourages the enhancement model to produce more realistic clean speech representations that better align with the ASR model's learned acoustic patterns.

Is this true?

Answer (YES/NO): NO